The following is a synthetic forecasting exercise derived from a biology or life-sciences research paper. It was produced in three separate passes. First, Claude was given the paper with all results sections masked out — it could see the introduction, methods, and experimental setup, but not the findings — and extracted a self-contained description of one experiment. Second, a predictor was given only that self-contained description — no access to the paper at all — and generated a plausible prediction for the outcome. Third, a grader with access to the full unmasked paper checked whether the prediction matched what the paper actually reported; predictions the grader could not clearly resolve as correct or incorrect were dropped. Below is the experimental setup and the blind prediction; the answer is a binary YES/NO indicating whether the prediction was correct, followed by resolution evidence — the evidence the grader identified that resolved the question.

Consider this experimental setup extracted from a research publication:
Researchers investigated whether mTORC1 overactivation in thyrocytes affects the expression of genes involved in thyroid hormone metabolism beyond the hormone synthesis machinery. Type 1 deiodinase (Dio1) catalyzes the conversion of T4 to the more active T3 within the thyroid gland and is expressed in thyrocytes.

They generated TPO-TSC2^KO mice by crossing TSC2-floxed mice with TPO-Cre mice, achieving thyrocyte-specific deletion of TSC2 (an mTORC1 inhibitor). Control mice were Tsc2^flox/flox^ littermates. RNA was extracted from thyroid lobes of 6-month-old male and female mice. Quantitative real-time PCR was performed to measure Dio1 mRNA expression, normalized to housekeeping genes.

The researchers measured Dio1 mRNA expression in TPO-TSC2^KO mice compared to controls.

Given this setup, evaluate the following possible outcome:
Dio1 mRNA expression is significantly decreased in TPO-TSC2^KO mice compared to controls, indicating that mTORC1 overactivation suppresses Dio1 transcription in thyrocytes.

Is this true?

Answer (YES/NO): NO